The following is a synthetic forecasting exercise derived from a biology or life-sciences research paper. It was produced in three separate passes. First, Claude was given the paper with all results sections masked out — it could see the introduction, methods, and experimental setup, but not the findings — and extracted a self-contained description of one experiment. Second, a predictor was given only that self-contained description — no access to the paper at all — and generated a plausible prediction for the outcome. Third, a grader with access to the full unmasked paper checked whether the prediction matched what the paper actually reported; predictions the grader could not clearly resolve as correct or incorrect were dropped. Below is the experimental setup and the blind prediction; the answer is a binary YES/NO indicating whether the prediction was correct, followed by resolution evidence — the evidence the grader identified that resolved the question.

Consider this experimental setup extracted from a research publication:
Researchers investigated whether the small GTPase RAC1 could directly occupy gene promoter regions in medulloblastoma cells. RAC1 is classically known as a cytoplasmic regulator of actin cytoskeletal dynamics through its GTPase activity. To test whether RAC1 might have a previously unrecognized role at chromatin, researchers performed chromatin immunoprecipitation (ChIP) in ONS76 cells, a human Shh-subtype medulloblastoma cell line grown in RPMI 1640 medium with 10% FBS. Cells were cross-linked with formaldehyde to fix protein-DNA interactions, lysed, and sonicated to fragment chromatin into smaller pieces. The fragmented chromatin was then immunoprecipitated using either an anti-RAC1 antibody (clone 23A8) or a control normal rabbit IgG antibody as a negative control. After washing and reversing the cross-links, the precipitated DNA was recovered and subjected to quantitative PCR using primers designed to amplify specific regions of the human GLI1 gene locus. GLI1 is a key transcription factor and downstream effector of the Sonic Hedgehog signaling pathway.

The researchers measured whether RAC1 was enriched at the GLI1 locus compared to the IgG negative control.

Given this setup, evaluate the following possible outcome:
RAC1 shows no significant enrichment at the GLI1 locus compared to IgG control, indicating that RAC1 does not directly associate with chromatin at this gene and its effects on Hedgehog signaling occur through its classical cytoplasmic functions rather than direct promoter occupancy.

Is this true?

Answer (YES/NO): NO